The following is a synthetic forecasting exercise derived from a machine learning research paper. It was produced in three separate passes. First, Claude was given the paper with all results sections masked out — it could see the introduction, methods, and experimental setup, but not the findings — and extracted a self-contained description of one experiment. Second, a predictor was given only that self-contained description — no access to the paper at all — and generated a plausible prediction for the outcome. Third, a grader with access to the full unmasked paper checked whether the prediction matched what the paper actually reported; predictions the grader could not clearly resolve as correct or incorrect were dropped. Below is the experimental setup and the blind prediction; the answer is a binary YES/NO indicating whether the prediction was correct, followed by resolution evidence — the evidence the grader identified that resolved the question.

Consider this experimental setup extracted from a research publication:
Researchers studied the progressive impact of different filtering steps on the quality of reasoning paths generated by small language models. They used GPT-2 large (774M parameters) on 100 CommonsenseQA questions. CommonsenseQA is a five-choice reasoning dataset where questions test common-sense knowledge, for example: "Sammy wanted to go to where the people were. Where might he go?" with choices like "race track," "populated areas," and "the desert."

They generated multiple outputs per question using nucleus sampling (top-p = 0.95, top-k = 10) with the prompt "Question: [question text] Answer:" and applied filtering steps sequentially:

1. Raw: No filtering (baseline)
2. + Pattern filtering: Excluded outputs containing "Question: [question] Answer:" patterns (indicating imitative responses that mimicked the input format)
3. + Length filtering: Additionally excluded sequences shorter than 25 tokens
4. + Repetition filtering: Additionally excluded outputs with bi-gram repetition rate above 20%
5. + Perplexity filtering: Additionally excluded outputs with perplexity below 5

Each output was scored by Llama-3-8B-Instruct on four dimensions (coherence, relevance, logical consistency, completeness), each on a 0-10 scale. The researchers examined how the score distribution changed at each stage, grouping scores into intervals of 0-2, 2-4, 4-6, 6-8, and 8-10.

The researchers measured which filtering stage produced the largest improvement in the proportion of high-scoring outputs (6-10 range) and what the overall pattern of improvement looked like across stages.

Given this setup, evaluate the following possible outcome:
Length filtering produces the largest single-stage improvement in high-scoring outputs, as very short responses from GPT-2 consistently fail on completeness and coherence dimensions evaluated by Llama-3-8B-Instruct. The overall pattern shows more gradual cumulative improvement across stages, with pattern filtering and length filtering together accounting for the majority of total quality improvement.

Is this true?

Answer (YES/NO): NO